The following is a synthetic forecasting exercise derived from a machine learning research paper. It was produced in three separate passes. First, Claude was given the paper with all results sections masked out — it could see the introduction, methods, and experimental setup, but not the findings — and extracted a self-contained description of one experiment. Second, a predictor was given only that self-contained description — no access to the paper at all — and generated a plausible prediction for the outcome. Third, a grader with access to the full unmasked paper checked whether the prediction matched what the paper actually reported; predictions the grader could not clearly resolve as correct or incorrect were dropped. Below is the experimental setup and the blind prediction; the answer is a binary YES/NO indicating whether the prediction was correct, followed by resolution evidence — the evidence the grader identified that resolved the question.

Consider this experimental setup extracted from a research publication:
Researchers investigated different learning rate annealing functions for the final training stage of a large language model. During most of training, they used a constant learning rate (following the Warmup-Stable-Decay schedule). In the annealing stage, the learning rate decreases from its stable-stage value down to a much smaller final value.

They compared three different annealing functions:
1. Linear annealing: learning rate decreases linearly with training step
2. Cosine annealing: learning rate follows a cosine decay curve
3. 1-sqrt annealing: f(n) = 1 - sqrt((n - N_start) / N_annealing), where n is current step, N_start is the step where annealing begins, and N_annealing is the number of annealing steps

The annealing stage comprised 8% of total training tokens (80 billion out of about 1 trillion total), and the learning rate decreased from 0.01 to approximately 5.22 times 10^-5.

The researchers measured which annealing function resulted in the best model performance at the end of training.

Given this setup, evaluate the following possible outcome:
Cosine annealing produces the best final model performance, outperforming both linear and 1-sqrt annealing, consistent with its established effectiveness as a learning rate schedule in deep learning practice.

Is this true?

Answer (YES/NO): NO